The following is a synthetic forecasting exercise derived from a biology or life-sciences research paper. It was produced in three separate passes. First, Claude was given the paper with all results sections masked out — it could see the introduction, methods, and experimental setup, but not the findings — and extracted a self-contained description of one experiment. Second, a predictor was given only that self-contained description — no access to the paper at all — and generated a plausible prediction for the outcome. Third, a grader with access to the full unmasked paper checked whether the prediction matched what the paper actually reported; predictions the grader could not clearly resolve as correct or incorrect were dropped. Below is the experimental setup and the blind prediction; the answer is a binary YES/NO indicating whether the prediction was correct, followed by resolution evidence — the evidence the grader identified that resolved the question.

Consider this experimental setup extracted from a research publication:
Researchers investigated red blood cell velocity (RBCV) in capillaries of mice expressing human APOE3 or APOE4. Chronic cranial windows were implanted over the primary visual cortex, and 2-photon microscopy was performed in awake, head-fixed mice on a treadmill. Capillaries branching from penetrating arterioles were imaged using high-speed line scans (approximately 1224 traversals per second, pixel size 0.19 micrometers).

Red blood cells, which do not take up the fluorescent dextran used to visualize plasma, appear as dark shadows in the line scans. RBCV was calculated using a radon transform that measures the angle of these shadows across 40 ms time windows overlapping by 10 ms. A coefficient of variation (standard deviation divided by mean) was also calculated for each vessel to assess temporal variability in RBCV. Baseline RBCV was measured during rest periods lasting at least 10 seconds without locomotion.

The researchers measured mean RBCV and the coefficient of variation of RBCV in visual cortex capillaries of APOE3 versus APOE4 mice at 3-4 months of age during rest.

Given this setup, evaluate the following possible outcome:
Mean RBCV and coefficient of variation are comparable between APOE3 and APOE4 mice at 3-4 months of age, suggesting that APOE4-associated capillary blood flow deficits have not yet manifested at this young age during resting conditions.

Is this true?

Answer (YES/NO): NO